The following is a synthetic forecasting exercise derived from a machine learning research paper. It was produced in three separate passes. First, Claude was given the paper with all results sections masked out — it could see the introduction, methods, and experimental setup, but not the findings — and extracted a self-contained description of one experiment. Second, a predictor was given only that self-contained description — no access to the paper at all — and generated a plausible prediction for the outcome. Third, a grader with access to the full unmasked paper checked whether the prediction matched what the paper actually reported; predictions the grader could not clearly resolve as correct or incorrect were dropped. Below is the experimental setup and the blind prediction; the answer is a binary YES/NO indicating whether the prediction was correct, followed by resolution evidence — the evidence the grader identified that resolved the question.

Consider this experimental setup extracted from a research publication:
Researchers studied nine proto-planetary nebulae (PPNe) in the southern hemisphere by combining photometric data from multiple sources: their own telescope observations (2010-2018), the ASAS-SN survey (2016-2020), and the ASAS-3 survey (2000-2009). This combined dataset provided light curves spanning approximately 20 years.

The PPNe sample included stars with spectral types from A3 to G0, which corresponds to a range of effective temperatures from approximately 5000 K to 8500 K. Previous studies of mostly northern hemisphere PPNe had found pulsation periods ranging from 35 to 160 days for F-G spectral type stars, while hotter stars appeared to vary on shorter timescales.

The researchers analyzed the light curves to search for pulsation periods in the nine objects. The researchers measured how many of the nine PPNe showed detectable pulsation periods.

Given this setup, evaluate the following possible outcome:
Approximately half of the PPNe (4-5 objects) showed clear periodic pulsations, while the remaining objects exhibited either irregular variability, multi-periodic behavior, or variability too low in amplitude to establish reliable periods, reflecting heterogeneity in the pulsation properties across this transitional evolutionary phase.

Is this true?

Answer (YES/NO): NO